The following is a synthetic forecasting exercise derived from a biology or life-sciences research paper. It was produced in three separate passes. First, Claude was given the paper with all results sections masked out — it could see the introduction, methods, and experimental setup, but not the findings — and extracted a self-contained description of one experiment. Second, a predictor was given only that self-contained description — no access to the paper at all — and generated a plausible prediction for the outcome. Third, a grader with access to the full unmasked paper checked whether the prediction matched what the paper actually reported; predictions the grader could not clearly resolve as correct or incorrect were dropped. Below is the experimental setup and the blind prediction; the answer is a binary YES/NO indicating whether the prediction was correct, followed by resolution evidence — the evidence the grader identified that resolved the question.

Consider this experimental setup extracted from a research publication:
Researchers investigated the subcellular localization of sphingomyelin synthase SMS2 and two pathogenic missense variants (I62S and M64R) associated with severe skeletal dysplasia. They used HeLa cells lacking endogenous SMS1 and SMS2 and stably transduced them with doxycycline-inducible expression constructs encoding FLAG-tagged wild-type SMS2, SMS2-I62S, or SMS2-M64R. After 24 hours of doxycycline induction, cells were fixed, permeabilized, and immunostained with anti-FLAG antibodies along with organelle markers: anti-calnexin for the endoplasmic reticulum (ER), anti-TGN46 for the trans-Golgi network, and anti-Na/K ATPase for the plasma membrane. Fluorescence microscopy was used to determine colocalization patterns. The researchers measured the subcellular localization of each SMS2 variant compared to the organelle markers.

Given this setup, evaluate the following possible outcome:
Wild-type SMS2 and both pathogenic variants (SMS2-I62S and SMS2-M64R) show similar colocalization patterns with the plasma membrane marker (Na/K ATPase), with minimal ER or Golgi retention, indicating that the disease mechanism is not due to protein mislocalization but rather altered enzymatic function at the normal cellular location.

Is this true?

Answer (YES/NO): NO